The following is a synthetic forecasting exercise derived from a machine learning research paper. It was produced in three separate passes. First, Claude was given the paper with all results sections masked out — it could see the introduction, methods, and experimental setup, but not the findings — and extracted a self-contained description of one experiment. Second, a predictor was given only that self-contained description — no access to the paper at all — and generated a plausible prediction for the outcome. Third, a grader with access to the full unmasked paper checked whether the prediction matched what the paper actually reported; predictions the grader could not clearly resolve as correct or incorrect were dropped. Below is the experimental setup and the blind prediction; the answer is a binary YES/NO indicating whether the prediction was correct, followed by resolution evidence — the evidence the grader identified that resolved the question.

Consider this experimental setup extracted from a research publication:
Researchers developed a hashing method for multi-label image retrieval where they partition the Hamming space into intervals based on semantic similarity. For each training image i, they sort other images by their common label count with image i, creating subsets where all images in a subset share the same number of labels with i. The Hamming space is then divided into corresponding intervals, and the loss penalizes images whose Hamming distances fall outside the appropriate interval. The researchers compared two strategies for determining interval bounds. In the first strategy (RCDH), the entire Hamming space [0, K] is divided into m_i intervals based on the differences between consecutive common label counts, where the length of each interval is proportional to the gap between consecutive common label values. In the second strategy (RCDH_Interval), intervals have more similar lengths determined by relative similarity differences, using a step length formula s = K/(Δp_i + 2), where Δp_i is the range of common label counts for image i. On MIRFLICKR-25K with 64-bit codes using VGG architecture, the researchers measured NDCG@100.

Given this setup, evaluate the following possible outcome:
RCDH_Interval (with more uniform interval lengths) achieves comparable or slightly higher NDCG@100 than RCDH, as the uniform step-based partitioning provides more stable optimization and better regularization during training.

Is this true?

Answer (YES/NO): YES